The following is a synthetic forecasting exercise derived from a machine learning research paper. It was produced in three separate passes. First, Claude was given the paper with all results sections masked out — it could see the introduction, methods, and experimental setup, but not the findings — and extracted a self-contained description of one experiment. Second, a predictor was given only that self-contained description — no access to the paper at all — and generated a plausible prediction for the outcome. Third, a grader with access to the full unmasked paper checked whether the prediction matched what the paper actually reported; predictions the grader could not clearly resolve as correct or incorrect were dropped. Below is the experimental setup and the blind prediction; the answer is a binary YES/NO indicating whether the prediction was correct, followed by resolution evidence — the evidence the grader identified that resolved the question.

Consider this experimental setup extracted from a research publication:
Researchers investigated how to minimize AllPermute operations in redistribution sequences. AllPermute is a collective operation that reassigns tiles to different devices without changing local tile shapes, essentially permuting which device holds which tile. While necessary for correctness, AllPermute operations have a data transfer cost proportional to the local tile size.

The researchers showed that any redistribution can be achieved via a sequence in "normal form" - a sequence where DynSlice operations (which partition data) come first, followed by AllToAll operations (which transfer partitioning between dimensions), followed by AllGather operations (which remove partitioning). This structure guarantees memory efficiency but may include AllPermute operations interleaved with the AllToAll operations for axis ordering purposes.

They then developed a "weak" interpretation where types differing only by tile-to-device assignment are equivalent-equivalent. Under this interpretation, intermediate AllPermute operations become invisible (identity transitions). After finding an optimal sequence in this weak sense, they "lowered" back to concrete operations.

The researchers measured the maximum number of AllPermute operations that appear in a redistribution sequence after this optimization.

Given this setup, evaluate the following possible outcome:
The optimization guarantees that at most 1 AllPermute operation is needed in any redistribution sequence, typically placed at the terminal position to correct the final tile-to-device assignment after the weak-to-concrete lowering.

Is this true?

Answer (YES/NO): YES